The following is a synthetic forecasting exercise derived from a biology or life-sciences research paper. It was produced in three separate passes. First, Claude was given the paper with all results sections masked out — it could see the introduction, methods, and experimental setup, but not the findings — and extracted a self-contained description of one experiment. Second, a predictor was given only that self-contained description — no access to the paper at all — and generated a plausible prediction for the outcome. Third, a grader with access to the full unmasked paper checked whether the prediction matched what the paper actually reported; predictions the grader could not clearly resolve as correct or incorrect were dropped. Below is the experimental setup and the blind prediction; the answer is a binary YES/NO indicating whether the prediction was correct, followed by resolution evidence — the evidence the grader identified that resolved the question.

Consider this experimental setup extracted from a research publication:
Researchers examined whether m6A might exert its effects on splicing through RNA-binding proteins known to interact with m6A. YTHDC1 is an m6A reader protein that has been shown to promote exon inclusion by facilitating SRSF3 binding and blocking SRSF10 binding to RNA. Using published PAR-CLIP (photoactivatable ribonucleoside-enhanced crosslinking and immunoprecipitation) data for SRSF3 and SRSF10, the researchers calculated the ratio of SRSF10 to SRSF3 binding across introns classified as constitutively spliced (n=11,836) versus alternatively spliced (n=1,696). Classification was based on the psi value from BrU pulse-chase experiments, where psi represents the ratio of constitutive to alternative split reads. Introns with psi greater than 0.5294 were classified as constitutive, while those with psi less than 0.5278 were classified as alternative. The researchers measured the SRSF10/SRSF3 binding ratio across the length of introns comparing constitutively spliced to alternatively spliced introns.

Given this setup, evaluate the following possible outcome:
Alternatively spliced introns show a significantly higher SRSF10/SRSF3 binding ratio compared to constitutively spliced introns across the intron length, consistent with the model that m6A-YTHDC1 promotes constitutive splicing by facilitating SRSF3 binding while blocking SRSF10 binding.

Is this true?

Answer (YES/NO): YES